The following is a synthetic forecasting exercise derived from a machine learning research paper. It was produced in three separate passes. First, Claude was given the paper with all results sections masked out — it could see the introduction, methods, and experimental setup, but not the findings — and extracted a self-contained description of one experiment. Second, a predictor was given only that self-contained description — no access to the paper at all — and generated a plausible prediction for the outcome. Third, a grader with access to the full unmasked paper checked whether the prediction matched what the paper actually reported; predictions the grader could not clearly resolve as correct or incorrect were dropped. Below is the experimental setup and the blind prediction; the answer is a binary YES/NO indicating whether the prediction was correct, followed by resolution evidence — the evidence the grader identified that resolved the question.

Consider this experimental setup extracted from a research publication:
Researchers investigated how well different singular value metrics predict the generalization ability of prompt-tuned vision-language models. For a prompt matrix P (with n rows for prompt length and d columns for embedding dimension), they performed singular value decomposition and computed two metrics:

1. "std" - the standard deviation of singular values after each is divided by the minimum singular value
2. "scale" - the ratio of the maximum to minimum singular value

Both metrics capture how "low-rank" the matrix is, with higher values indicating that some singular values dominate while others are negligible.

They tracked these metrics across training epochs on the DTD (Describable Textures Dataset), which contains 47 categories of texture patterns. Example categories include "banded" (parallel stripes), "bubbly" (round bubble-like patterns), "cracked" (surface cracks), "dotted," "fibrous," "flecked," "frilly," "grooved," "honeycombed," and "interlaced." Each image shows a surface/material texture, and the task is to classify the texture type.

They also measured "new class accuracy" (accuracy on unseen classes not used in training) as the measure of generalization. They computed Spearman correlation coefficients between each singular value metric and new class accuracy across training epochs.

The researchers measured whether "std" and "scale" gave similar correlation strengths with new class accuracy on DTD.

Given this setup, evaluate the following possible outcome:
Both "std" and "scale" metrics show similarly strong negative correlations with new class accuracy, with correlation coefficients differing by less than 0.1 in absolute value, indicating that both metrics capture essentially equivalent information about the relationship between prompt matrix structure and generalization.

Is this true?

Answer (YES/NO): NO